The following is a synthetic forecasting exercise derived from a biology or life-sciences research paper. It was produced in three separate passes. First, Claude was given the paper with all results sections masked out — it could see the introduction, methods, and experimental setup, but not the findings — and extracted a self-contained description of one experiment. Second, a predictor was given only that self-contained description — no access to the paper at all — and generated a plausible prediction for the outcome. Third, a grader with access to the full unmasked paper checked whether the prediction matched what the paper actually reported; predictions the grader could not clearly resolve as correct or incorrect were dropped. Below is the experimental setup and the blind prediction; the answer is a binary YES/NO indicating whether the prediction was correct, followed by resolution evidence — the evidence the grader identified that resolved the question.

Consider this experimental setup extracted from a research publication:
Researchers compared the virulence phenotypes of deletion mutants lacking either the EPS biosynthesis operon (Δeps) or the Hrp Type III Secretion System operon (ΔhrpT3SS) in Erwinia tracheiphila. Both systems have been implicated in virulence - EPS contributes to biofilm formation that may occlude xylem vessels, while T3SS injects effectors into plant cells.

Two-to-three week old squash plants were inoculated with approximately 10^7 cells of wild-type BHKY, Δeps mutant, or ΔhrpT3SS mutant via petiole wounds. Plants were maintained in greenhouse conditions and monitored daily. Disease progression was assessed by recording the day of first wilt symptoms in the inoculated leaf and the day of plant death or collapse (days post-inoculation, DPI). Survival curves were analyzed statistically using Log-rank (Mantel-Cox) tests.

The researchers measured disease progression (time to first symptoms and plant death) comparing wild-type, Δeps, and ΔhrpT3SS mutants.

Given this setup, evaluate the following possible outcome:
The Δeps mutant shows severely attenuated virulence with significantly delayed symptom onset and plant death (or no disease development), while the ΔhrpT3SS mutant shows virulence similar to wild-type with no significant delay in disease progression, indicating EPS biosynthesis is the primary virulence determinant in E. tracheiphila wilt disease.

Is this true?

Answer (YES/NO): NO